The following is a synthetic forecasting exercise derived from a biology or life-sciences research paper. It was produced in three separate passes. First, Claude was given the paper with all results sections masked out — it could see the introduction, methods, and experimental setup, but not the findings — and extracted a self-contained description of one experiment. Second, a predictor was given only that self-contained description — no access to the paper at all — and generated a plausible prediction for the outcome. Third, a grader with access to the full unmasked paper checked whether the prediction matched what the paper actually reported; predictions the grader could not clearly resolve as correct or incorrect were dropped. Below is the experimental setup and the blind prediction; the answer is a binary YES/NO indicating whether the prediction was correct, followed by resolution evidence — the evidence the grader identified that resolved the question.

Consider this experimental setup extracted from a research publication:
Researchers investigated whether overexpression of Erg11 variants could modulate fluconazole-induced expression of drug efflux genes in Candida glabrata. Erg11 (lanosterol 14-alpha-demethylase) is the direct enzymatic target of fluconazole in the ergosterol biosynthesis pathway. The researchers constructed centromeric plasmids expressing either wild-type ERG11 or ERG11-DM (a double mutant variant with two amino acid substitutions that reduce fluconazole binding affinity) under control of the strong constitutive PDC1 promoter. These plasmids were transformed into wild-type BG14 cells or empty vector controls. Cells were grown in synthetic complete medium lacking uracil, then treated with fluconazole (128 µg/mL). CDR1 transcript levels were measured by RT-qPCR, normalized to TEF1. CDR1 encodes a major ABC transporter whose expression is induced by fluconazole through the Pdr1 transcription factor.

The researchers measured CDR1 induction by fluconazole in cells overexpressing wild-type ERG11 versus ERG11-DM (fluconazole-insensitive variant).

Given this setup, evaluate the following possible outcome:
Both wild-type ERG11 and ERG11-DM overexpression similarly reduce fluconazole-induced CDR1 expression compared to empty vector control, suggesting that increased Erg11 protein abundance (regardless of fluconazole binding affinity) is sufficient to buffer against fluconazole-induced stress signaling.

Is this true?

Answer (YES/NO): NO